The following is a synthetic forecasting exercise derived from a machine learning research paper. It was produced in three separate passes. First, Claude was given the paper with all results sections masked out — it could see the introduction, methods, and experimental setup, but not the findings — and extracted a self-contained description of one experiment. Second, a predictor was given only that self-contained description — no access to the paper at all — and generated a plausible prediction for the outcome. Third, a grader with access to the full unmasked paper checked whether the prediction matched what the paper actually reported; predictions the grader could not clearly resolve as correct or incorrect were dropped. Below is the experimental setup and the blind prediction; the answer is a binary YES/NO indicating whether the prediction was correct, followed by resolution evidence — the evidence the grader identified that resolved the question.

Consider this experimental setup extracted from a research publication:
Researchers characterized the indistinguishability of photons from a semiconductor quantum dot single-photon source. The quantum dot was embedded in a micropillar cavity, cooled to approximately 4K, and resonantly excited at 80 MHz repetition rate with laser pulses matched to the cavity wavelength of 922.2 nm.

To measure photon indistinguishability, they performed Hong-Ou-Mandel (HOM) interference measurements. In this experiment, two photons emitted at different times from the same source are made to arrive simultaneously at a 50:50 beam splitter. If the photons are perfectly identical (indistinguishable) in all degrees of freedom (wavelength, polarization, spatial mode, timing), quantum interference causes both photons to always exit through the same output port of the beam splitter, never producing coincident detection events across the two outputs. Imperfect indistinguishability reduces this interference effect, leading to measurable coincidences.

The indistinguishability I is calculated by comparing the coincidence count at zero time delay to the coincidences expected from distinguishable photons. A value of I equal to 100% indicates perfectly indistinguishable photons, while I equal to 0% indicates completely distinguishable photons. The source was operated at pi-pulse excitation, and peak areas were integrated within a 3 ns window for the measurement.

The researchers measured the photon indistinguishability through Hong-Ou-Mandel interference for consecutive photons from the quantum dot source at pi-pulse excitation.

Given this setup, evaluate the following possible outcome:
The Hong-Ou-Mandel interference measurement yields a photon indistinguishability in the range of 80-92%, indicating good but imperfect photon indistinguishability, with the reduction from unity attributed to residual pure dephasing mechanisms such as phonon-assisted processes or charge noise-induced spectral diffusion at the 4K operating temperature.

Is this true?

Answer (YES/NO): NO